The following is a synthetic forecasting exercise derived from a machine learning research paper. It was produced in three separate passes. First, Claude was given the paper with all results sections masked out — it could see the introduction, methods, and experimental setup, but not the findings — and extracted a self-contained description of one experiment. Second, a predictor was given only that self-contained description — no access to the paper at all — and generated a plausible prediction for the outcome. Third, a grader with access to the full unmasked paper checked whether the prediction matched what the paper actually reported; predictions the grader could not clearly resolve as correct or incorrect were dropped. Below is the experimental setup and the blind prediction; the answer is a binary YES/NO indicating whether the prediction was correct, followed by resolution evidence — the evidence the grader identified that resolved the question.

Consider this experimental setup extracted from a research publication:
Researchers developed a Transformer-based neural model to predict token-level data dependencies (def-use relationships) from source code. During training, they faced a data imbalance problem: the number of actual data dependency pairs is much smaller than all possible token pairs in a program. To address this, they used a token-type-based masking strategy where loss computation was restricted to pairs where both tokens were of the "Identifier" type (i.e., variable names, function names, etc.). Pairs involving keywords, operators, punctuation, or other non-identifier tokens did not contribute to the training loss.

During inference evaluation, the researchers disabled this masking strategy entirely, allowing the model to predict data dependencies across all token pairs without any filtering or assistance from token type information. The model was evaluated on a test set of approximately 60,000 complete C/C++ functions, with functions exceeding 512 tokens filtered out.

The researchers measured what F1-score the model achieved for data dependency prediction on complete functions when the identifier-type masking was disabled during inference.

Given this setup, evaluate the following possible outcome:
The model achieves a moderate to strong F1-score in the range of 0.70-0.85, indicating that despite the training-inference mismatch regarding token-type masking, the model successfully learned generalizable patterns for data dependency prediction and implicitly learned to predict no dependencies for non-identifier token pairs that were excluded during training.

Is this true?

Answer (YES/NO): NO